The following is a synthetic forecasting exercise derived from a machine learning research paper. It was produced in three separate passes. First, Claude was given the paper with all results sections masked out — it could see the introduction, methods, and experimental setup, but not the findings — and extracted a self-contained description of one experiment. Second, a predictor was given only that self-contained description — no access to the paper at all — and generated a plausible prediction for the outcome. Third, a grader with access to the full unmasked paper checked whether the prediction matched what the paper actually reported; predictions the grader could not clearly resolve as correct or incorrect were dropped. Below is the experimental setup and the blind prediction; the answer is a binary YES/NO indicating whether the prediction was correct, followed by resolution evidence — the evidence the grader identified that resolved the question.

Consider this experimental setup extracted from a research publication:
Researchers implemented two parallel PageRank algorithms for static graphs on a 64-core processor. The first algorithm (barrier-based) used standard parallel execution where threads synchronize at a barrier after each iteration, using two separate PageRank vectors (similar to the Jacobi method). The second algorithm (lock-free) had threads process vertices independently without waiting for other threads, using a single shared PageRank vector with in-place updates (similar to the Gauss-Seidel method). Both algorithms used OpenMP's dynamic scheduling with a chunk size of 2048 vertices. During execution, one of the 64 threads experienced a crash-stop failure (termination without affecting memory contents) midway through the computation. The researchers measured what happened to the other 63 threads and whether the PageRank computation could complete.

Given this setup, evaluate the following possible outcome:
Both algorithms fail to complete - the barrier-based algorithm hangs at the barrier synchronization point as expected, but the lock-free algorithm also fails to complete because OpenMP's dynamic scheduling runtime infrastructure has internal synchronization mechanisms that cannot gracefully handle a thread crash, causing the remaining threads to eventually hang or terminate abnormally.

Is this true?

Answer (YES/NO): NO